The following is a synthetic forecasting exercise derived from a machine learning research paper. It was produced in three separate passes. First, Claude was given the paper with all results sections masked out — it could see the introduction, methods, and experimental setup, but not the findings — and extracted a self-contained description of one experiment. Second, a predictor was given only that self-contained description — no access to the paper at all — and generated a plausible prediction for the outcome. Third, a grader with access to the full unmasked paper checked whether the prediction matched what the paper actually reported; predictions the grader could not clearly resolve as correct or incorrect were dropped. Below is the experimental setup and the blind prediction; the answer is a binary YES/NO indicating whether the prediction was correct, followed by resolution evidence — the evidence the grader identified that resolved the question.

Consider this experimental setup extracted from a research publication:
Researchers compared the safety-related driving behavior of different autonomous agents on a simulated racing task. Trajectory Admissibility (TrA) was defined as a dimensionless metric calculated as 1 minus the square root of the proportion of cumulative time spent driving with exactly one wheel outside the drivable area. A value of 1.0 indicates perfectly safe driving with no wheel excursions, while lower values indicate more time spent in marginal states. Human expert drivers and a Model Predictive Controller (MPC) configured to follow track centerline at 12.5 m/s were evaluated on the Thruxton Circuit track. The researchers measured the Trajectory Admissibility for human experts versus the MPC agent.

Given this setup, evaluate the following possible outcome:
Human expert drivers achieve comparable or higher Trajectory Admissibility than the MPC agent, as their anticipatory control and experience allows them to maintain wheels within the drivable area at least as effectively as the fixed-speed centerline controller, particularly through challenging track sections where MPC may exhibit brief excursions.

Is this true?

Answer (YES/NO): NO